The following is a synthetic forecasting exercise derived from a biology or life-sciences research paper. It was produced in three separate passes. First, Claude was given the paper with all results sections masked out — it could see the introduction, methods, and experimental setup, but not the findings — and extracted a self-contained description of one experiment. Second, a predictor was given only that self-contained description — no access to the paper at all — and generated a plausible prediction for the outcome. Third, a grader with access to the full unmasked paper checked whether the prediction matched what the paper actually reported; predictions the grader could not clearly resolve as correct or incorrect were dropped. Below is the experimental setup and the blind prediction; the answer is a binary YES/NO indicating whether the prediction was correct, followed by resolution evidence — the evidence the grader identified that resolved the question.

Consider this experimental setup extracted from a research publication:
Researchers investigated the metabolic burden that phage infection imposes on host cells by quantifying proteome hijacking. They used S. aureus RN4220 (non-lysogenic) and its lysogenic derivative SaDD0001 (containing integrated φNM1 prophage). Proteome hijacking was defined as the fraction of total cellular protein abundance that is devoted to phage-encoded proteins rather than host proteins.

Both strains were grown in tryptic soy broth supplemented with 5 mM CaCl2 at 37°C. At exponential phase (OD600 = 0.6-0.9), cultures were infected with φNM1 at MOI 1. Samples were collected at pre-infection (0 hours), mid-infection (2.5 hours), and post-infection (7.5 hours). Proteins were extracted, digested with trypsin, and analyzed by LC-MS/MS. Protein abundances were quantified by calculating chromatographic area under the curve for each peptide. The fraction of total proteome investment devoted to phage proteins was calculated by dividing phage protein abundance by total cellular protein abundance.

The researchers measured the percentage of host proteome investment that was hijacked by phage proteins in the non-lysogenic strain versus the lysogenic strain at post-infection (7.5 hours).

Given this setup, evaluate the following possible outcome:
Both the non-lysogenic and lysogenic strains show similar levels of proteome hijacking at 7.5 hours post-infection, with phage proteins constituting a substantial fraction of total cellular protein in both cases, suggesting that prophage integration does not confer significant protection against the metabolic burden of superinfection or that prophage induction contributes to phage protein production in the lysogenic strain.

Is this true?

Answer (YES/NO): NO